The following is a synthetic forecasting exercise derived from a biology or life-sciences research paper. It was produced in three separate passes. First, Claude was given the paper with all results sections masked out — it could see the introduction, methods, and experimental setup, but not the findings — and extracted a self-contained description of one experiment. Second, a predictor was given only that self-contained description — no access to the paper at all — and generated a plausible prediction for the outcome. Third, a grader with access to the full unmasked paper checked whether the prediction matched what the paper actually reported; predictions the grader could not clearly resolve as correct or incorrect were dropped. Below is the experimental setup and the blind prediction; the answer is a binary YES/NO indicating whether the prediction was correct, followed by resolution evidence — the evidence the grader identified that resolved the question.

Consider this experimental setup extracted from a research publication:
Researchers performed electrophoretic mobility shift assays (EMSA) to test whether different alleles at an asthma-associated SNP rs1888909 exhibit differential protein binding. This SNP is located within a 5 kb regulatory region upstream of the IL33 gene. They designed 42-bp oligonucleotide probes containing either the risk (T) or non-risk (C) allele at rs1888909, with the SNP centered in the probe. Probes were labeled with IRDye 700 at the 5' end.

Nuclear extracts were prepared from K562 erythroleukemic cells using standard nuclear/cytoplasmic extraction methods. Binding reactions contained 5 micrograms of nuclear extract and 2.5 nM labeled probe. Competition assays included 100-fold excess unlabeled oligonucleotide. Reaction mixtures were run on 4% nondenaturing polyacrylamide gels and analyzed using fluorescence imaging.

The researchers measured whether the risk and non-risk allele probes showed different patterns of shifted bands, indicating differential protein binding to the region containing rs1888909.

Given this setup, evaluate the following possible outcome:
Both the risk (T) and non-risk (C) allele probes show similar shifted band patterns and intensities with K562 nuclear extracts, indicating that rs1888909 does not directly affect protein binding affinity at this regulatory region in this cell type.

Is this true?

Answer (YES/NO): NO